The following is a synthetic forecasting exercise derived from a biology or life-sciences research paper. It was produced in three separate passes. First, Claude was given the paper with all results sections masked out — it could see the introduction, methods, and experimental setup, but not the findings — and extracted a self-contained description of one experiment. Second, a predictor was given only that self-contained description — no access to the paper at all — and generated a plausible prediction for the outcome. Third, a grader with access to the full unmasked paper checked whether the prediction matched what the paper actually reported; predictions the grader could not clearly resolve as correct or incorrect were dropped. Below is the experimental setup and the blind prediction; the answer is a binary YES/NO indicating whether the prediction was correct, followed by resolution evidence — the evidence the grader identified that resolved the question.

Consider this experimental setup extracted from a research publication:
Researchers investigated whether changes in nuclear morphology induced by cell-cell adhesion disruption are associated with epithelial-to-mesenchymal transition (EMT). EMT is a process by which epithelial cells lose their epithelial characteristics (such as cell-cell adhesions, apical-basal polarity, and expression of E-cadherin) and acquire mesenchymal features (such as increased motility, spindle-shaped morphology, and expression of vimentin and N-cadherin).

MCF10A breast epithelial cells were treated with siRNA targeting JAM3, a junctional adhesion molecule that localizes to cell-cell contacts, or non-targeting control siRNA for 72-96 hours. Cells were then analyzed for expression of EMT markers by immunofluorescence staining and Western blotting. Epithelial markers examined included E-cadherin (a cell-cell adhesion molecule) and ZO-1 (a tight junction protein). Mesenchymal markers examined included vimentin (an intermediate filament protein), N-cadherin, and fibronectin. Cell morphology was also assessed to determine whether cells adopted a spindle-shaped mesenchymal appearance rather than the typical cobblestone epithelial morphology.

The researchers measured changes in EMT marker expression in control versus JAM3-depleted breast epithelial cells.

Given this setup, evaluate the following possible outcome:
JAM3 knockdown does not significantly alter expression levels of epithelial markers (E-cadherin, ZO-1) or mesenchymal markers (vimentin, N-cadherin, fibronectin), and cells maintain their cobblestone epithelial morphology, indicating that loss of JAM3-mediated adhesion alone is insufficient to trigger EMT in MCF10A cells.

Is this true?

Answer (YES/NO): NO